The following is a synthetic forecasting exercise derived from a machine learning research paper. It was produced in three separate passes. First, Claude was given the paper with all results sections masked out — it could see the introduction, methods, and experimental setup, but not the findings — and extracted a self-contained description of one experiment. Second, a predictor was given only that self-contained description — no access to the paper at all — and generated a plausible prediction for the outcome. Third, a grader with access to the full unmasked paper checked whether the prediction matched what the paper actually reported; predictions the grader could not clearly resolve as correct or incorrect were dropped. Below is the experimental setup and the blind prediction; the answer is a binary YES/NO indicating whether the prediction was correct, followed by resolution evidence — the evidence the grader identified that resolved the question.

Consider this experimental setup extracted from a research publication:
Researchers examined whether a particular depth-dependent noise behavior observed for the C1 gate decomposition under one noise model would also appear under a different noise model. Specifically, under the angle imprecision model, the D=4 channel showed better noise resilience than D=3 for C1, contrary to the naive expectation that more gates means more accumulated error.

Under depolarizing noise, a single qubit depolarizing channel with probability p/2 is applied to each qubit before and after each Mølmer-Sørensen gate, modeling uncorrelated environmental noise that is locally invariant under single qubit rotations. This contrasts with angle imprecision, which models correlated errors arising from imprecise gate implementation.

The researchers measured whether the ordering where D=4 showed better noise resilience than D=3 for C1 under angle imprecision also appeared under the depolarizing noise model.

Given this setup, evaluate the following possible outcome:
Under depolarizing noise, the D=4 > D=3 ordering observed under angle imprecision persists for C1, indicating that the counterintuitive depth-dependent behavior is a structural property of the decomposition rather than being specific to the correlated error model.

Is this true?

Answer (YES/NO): NO